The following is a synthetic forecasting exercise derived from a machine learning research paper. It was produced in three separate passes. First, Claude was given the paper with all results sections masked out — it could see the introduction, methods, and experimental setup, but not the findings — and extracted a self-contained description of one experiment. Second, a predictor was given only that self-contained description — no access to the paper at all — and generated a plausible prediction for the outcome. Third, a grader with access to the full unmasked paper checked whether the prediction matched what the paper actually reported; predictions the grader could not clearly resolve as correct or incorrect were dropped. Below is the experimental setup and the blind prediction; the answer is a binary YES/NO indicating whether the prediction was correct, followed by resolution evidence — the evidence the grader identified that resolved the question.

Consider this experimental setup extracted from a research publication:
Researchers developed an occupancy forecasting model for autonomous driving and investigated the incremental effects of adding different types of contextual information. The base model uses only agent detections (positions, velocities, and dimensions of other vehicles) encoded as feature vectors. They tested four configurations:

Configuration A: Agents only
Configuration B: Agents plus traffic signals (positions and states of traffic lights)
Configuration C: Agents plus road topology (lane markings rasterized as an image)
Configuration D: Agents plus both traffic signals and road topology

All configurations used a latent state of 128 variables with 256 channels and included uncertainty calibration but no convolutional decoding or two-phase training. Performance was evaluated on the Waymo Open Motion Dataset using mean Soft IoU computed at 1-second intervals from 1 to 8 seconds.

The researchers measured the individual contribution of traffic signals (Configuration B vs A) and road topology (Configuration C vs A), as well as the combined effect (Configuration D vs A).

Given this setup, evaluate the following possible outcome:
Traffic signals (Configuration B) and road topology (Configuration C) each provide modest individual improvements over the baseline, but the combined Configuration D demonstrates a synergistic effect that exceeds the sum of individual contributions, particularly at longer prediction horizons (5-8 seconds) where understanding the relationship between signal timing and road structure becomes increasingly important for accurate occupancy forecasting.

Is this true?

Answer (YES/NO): NO